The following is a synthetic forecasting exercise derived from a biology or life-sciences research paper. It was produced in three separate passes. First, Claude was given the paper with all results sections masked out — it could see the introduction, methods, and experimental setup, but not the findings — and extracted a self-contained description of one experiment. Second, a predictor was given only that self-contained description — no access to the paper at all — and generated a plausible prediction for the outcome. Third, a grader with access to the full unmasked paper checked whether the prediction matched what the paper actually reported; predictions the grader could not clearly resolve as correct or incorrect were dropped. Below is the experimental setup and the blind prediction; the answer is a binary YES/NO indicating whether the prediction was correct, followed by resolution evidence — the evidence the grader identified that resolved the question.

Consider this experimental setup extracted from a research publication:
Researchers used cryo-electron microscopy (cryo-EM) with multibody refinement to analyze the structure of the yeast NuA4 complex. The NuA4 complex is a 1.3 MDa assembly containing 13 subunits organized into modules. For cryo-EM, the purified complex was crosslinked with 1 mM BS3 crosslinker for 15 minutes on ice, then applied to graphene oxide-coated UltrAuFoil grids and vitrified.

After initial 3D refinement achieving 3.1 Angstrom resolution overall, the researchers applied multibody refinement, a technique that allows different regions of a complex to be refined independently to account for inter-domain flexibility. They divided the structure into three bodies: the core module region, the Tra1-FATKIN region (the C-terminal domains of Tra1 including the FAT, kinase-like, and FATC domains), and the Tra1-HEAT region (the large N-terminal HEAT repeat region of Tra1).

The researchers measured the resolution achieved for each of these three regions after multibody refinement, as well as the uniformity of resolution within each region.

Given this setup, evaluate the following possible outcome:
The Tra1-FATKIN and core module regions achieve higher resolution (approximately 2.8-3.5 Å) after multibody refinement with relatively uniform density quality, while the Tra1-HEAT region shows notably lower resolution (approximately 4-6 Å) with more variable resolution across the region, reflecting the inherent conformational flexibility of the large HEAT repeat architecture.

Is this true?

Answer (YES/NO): NO